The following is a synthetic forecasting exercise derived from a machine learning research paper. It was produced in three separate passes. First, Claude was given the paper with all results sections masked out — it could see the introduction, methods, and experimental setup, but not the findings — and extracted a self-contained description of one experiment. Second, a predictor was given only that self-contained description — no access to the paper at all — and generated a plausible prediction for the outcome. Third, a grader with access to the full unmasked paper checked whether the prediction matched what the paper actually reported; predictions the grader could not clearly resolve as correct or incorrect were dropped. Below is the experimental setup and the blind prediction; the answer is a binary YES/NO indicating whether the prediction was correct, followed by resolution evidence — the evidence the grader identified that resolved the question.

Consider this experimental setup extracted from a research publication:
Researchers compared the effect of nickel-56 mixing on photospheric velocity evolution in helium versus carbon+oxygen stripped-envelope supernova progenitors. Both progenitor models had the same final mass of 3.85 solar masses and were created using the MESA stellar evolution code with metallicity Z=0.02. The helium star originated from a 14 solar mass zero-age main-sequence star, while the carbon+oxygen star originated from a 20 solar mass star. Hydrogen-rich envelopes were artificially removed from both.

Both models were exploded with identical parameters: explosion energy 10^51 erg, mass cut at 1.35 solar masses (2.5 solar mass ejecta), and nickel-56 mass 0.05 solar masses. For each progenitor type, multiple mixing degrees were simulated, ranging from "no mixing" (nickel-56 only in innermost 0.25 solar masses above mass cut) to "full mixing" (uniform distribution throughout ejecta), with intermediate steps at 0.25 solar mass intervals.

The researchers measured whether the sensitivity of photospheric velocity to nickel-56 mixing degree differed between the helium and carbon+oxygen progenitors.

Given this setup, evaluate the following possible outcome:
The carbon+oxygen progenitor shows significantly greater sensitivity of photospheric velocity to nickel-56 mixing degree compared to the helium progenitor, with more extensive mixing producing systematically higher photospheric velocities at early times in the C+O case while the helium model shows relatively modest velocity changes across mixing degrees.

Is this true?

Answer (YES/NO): NO